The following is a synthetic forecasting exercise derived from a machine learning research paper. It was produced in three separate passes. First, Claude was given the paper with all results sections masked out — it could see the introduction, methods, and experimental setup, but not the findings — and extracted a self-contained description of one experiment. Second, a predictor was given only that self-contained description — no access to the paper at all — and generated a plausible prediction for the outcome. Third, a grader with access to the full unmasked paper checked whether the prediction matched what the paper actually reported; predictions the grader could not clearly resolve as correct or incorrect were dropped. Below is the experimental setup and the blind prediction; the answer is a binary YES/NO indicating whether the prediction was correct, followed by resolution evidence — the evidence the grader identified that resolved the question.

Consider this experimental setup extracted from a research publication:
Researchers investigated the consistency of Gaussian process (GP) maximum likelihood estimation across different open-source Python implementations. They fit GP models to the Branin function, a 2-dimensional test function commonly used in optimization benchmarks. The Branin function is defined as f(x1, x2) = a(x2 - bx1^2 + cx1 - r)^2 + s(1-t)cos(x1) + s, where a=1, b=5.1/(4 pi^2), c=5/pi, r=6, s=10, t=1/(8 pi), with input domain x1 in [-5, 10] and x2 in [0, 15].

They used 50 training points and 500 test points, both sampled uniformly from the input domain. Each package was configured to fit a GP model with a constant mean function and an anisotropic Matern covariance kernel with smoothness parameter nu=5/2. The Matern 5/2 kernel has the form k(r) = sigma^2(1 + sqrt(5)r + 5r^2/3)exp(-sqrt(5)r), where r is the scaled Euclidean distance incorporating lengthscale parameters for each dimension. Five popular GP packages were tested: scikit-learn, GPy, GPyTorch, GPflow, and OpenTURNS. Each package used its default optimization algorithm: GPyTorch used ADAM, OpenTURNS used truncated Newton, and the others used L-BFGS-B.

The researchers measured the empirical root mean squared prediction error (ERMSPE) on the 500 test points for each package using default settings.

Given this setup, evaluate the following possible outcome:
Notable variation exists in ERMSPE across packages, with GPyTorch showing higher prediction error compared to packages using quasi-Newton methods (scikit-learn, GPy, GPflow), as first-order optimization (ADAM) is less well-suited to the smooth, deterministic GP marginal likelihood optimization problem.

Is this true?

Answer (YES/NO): YES